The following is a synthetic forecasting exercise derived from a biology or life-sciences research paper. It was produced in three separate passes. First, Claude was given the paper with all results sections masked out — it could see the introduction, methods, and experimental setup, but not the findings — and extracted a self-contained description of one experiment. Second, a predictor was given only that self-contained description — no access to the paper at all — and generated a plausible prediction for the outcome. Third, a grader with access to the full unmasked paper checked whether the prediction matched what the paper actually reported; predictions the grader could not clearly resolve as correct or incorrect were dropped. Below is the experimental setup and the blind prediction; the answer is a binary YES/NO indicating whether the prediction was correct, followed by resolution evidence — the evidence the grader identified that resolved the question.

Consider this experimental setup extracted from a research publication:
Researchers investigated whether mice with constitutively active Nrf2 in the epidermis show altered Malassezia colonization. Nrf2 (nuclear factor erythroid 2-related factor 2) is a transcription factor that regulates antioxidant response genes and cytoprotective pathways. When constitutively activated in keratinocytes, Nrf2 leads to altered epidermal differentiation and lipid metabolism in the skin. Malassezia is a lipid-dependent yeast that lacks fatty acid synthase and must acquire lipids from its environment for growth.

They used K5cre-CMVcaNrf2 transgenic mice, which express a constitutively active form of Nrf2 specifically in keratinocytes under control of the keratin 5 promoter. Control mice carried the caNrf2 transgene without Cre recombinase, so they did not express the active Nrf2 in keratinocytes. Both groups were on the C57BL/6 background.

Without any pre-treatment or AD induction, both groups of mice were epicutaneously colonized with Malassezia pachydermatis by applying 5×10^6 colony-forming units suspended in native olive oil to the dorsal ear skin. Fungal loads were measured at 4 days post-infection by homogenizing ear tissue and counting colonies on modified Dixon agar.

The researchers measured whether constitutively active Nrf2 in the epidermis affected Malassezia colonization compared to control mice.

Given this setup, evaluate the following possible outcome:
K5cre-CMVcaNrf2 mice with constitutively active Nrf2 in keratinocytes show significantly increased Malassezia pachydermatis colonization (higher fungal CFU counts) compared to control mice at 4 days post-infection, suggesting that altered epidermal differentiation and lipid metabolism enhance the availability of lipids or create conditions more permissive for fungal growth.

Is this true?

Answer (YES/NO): YES